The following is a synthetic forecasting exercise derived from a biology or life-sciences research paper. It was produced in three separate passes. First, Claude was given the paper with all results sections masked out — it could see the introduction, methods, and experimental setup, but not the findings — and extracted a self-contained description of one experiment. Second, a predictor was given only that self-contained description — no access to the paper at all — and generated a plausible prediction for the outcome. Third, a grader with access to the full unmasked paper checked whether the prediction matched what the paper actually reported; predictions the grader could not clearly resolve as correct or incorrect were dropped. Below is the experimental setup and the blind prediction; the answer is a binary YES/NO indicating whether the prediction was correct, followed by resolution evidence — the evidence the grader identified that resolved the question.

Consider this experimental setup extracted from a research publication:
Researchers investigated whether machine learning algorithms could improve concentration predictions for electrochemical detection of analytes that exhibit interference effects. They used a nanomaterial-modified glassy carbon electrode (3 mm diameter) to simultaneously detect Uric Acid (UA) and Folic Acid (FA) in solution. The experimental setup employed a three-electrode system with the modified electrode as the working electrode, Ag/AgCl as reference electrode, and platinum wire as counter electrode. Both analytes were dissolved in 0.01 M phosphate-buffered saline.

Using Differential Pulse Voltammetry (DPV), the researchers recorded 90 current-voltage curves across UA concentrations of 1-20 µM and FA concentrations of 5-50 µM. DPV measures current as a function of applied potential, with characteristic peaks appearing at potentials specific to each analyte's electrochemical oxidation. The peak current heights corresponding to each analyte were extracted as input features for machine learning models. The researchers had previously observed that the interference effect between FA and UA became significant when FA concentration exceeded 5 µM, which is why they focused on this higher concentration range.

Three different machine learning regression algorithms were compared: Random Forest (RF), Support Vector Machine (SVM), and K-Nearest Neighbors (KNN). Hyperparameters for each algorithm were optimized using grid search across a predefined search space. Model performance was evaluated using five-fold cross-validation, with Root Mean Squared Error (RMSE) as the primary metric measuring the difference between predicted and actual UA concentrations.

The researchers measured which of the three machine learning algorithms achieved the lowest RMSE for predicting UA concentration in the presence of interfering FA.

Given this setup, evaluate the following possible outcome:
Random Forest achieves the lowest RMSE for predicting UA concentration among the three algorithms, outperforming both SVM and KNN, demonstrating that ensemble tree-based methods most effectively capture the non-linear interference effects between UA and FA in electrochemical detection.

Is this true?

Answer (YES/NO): NO